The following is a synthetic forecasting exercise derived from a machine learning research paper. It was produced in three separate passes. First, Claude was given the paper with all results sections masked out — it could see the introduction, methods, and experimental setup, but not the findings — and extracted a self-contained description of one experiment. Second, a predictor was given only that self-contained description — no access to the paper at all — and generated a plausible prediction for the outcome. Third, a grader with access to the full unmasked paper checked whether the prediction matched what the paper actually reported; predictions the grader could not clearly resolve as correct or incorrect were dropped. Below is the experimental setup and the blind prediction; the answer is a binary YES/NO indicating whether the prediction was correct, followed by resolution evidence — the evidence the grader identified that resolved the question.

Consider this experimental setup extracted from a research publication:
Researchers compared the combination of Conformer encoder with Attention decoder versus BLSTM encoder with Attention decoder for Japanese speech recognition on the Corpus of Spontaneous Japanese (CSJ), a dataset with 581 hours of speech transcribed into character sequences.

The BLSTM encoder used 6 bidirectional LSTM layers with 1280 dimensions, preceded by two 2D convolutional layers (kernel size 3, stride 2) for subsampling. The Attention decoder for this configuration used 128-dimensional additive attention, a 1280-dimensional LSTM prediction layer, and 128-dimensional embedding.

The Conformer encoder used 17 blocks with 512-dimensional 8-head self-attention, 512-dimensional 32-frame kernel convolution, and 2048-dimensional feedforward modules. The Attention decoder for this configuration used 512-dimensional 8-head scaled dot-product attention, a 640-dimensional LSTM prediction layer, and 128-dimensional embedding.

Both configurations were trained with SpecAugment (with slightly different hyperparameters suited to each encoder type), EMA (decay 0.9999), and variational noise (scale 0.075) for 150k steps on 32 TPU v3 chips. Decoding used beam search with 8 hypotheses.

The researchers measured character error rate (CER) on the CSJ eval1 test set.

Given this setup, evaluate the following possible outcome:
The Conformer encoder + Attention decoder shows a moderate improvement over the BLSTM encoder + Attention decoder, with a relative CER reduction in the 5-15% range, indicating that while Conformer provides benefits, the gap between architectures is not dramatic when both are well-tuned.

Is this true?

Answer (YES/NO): YES